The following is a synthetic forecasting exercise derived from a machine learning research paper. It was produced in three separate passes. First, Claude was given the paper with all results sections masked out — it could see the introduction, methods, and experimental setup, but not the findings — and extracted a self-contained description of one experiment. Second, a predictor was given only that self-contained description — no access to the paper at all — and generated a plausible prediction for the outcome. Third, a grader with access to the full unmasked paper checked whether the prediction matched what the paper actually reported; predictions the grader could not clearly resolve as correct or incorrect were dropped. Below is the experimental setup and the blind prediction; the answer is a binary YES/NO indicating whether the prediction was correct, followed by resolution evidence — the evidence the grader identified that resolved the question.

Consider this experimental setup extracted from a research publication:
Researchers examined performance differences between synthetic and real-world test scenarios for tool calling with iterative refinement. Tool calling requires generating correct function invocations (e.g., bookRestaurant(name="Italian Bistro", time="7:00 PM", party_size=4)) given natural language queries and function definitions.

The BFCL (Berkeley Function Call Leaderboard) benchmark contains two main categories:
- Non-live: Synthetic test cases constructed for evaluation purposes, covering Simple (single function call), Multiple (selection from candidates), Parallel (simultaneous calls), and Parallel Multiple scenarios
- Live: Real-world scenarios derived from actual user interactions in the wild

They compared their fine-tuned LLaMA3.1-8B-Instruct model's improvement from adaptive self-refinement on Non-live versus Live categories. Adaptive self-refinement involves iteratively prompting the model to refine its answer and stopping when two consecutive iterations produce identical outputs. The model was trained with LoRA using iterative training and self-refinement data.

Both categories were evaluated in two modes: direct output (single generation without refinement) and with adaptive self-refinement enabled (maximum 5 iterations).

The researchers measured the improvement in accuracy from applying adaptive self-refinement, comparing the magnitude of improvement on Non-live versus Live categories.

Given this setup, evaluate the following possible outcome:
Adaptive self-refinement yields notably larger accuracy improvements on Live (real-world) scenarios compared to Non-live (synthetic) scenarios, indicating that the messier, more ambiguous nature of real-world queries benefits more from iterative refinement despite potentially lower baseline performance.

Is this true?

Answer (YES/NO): YES